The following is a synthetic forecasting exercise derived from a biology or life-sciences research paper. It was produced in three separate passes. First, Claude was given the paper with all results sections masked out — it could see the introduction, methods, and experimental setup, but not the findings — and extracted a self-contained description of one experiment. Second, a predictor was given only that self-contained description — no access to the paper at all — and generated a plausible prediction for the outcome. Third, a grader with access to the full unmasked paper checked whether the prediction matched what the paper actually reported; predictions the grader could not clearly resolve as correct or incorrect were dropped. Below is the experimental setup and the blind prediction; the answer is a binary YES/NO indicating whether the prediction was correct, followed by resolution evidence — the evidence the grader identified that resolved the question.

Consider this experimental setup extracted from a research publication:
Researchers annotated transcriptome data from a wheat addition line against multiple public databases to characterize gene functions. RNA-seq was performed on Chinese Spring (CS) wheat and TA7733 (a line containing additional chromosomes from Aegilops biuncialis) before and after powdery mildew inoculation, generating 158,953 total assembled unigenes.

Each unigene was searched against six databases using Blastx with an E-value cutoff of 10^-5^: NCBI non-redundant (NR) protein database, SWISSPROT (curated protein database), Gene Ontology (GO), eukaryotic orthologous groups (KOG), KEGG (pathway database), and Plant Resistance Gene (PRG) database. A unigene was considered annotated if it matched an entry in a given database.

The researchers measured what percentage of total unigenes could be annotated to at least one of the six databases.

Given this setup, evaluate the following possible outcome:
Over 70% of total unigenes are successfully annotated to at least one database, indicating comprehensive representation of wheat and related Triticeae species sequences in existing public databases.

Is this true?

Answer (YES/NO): NO